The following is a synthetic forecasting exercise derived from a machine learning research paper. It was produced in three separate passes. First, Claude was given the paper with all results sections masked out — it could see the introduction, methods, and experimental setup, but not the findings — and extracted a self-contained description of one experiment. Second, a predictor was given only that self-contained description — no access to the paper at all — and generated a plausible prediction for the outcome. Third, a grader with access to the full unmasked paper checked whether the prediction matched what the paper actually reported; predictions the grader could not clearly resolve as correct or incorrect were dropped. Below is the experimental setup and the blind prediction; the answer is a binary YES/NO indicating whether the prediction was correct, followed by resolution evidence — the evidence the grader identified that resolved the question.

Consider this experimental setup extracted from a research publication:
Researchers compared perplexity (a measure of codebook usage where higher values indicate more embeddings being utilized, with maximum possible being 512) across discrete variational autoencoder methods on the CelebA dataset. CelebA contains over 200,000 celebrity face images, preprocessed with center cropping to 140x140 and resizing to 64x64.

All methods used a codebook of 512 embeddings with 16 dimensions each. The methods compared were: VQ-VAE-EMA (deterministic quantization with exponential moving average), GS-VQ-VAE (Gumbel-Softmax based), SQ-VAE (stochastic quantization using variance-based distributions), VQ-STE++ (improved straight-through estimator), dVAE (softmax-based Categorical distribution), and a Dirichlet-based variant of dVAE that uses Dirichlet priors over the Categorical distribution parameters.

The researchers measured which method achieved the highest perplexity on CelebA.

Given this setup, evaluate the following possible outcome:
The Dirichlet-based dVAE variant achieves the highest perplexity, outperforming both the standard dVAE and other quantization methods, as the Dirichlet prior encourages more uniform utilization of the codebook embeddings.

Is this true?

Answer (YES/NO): NO